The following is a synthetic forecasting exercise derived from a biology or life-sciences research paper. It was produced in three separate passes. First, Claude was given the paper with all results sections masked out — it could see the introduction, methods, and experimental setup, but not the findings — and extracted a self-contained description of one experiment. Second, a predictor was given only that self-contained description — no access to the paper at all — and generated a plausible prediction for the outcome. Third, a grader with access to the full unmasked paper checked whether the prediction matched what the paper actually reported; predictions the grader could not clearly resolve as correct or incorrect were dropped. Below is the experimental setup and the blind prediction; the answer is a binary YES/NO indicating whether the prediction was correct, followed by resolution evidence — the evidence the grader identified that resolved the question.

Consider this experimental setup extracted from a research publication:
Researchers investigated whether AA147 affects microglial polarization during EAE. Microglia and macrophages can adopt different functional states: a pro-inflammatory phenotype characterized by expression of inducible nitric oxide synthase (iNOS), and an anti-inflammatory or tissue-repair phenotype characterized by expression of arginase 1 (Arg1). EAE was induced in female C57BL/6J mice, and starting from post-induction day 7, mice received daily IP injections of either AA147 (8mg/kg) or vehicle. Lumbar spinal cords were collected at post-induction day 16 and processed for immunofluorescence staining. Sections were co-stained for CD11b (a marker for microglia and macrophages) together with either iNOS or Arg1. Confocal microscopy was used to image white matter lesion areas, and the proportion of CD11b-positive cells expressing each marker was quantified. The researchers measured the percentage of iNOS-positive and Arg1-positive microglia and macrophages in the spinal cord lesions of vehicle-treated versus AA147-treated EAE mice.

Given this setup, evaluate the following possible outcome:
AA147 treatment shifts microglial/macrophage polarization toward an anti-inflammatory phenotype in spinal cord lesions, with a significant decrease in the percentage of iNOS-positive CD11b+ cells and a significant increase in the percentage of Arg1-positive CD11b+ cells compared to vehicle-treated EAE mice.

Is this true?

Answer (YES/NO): NO